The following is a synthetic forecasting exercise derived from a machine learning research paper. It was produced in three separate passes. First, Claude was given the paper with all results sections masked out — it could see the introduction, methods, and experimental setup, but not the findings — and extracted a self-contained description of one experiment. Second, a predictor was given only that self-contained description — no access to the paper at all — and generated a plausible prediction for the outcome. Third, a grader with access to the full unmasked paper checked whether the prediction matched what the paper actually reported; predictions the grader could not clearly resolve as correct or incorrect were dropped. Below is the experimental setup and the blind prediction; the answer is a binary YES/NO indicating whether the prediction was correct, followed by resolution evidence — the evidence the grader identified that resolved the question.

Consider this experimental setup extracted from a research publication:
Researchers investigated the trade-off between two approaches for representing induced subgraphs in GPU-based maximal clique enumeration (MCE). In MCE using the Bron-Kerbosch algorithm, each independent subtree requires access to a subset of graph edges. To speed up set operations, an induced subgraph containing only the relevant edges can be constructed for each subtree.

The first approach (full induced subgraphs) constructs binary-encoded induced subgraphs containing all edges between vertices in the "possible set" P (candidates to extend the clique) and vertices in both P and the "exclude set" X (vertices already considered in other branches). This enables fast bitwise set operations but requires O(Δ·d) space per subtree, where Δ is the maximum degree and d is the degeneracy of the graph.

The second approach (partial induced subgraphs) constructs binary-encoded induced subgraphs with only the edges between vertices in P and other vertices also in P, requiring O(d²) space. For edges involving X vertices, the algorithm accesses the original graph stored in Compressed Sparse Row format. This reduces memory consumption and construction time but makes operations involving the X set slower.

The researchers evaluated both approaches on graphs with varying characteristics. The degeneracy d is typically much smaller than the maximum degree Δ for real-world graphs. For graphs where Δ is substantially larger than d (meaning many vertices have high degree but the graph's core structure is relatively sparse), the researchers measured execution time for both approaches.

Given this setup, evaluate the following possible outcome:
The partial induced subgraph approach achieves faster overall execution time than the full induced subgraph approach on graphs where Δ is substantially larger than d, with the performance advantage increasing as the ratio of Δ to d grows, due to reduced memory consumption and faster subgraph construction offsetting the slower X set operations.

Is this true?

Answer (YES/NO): NO